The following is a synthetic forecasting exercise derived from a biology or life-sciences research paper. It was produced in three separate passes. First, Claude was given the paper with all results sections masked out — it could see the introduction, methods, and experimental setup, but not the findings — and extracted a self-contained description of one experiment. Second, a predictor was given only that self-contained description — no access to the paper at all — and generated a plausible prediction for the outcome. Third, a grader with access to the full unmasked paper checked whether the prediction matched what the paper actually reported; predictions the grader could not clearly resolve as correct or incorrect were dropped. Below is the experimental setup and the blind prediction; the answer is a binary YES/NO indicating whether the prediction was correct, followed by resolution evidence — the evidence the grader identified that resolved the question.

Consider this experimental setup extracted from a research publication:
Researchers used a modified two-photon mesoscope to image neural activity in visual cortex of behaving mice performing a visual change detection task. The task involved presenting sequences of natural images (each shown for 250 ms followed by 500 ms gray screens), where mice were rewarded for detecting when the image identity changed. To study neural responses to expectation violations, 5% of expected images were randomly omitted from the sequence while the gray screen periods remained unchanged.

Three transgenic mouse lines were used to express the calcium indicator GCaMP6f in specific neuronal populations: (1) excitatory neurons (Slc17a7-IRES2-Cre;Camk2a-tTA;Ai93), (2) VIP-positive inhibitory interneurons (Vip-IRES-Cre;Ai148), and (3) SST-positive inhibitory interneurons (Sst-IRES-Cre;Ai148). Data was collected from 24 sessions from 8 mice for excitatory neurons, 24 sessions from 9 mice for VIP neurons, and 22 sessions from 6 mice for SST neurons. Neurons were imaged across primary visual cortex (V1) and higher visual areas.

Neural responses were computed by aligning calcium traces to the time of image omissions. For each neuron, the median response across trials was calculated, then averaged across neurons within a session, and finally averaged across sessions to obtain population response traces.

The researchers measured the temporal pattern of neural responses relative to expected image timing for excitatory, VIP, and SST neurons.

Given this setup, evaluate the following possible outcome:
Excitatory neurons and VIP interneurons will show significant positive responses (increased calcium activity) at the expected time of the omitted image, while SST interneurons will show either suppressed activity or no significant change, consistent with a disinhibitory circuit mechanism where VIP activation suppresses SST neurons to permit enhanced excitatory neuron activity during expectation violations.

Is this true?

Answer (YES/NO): NO